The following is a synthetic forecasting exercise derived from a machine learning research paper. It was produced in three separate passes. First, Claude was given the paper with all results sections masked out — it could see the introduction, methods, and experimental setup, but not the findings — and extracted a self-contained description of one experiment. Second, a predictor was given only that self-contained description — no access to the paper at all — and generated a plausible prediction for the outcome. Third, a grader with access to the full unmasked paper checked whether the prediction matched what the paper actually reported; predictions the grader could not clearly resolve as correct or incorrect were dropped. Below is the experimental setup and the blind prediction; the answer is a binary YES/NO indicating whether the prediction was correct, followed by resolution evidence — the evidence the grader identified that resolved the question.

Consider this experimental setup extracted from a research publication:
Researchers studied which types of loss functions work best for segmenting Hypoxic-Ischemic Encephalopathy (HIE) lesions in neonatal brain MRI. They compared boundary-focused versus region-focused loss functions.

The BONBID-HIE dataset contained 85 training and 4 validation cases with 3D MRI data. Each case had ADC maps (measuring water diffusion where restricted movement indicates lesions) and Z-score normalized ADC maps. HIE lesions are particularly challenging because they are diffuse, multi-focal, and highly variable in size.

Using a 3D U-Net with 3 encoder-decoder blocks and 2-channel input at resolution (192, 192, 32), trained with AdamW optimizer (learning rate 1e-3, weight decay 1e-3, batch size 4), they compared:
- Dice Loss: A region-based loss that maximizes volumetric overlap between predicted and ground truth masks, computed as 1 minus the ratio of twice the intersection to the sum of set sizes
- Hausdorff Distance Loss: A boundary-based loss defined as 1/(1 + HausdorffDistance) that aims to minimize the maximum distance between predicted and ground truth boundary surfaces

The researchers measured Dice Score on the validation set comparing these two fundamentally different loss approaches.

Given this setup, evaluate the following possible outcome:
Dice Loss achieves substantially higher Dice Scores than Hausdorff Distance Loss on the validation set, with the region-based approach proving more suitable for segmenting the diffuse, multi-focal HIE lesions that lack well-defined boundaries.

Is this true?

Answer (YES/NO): YES